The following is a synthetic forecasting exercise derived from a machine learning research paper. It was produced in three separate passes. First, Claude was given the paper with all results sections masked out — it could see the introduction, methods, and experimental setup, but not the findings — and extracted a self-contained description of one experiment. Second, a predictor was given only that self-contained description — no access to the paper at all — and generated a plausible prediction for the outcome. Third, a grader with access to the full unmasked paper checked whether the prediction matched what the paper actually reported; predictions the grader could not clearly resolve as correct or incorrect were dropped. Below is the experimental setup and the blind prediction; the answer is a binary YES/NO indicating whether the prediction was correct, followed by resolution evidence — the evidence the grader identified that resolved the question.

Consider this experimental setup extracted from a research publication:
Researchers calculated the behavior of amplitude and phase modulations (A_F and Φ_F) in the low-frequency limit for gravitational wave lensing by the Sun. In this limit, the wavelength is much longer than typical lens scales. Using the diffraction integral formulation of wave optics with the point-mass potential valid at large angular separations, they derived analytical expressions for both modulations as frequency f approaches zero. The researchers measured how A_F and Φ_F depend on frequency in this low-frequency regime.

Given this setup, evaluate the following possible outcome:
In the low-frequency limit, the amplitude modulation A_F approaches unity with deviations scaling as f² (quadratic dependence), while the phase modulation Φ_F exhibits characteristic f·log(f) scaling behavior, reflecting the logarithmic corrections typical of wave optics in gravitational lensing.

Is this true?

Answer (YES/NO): NO